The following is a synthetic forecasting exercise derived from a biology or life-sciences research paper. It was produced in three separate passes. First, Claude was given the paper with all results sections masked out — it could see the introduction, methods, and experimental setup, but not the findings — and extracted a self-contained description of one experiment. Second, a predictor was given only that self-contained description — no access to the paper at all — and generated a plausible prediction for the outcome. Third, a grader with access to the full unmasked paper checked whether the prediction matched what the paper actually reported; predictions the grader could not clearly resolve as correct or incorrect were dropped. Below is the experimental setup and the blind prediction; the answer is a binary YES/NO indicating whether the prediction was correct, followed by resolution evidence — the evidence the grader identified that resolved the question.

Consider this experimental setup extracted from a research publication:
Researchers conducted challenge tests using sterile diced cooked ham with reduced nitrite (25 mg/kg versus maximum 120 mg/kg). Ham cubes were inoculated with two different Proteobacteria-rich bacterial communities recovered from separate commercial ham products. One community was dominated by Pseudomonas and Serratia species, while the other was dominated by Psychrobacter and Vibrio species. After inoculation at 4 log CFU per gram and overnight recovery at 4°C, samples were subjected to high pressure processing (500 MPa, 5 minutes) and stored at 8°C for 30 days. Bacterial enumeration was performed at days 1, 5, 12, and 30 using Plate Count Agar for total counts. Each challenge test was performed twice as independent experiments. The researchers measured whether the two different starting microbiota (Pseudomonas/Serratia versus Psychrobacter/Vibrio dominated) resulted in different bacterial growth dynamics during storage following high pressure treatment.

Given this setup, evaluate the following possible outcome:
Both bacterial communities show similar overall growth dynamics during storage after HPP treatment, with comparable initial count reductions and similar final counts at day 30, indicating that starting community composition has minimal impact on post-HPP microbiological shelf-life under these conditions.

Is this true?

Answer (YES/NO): NO